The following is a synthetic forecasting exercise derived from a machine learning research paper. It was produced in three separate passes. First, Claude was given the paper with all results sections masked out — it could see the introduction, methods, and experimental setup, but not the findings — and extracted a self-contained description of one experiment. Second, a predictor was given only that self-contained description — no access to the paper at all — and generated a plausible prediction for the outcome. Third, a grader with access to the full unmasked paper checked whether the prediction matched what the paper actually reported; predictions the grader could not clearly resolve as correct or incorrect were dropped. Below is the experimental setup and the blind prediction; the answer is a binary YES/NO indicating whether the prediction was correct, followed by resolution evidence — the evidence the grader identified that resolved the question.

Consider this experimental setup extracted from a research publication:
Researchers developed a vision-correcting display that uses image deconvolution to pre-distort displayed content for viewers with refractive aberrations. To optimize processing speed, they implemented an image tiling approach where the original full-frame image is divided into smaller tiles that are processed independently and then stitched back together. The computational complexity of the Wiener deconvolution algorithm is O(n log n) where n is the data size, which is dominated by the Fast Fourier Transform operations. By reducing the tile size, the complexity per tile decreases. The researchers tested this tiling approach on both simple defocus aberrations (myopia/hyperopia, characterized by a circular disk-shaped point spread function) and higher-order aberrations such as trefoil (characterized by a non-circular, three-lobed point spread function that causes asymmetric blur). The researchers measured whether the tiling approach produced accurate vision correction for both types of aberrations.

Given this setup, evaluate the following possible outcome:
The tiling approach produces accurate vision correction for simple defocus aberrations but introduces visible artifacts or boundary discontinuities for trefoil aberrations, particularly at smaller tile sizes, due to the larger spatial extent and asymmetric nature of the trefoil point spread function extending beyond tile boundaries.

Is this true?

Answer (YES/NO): YES